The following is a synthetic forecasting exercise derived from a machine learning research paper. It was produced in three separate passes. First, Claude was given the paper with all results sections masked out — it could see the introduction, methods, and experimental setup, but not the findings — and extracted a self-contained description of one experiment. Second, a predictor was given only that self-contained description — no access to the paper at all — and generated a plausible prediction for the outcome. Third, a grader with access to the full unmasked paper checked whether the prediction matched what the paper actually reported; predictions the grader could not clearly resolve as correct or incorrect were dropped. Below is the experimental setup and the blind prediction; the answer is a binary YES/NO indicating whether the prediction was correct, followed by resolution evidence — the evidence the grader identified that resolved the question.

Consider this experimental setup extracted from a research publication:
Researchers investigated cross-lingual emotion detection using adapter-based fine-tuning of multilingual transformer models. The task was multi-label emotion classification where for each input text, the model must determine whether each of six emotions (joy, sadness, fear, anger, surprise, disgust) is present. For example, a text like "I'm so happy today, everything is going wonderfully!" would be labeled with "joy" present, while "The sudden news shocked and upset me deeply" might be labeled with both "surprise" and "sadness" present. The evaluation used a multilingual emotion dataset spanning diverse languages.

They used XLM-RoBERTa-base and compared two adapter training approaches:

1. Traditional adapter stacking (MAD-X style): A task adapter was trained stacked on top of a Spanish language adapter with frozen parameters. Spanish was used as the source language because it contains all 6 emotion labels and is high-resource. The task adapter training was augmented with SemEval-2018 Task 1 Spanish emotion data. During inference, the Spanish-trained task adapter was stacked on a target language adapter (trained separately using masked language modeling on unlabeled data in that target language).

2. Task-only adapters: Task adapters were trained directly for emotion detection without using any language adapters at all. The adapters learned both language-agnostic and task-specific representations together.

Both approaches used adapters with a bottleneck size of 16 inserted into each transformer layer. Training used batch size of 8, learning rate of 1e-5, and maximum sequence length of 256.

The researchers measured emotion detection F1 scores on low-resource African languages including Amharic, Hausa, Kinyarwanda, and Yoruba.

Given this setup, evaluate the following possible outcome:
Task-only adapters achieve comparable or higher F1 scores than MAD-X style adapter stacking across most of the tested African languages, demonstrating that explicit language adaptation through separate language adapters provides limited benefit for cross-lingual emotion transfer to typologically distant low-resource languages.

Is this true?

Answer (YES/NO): YES